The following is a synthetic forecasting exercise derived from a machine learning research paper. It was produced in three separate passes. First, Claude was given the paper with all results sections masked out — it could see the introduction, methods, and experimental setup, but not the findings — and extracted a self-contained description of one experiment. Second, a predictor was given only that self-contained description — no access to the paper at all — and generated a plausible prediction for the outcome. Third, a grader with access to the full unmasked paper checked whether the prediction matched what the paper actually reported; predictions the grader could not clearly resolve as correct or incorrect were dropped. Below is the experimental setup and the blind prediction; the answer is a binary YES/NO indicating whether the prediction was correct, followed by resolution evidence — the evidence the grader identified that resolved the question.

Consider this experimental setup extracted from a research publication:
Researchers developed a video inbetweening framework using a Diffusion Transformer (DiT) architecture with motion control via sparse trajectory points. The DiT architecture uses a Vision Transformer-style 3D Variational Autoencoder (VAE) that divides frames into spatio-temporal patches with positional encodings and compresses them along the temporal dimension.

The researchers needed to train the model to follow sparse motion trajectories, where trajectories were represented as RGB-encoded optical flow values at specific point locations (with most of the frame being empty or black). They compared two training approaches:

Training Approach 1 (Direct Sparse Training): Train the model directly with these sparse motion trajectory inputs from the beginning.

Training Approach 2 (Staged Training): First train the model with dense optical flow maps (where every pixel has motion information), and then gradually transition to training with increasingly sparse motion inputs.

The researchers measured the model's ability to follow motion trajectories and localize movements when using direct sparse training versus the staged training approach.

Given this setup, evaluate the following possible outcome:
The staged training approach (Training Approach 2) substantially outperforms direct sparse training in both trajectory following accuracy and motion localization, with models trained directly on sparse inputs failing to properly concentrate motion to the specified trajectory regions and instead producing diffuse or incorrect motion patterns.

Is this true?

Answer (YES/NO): YES